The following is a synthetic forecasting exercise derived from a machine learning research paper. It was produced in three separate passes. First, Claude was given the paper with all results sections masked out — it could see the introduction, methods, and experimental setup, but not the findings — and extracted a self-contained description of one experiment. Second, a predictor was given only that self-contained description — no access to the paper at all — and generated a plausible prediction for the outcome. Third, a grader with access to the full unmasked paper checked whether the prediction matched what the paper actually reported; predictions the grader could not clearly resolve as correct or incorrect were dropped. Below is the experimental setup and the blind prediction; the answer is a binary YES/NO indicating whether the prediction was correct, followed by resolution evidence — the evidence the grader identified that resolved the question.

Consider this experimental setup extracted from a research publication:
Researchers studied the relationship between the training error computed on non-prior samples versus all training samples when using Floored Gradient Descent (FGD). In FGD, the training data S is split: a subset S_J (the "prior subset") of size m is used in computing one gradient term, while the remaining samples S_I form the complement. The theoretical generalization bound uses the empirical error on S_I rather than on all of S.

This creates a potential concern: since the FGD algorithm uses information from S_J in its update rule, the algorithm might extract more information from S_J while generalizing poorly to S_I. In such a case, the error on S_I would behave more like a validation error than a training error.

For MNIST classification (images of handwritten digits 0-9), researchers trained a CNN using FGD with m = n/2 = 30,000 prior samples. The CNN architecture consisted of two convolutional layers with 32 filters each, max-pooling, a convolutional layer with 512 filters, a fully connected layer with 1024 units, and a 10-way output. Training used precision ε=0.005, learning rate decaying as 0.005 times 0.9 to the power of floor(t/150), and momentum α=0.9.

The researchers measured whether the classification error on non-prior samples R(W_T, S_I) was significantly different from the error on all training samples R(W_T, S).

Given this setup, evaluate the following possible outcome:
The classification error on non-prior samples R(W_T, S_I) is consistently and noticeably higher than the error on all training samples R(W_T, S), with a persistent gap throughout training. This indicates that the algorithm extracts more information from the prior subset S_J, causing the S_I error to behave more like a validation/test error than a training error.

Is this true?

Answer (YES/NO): NO